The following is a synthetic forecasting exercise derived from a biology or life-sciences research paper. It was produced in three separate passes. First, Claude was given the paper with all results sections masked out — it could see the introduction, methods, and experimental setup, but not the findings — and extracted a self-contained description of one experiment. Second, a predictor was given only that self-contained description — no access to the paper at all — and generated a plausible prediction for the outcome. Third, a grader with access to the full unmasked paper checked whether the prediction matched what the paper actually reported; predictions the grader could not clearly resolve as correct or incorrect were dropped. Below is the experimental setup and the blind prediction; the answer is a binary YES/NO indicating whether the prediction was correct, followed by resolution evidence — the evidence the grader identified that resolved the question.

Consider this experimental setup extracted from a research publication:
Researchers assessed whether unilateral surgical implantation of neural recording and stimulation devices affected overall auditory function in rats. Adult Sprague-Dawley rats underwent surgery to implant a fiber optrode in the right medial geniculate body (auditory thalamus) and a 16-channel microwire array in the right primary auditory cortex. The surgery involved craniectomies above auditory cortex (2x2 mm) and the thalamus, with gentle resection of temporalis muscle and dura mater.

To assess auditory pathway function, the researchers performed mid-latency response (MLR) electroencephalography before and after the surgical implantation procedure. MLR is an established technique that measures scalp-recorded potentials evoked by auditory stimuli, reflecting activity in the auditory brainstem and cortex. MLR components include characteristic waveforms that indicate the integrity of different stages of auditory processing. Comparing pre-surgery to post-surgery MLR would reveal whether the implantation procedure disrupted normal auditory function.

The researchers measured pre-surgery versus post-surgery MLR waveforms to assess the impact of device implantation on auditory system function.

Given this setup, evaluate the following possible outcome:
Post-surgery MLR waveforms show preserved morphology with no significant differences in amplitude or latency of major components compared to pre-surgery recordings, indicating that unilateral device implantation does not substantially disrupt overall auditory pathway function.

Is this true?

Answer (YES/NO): YES